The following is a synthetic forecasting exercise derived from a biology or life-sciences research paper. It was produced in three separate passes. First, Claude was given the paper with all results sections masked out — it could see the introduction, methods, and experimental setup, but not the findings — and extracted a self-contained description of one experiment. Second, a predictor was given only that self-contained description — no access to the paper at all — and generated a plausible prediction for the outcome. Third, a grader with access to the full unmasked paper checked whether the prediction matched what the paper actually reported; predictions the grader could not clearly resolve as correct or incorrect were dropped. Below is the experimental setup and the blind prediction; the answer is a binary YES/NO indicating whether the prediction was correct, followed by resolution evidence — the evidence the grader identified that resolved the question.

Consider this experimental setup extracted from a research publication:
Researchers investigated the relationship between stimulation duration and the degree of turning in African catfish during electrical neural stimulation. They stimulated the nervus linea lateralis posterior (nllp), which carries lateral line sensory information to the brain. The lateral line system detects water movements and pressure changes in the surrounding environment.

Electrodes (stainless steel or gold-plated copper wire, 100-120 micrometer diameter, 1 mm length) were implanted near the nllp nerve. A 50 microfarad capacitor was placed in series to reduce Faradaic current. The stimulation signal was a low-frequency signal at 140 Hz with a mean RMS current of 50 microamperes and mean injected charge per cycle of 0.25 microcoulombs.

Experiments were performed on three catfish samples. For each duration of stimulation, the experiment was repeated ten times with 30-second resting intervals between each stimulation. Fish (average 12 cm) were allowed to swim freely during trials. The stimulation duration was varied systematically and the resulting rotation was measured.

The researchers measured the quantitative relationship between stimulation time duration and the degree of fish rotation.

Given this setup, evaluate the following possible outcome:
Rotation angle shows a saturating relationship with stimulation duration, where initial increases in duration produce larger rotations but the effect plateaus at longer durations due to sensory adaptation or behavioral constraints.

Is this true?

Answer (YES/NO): NO